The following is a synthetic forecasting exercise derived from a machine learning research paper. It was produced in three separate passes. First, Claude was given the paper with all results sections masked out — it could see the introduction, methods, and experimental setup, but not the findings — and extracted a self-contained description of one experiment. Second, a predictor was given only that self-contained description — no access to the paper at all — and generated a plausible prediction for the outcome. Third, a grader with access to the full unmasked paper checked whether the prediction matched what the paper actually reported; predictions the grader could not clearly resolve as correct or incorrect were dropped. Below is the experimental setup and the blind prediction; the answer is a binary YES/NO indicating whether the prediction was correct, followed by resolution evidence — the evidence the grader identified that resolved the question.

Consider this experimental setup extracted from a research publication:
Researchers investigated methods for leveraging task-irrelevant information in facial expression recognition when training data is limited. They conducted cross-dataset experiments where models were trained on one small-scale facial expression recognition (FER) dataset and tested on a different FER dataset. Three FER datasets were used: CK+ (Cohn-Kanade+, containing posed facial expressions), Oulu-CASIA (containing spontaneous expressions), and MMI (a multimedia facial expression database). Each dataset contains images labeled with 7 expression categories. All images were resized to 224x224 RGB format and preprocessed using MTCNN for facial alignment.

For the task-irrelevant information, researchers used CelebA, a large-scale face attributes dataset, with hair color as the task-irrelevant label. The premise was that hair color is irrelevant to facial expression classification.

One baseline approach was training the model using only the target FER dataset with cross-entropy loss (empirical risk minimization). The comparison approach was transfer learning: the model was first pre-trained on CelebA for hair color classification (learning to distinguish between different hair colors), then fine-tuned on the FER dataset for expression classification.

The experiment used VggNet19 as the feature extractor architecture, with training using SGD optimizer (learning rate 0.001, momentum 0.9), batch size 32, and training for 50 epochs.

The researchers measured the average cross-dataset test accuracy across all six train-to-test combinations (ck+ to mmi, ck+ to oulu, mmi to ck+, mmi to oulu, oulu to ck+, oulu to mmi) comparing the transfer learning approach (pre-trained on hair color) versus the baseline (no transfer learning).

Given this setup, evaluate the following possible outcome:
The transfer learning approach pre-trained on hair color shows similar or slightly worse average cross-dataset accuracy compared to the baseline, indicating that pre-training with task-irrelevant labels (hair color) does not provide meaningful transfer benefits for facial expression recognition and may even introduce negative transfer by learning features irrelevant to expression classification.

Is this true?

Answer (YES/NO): NO